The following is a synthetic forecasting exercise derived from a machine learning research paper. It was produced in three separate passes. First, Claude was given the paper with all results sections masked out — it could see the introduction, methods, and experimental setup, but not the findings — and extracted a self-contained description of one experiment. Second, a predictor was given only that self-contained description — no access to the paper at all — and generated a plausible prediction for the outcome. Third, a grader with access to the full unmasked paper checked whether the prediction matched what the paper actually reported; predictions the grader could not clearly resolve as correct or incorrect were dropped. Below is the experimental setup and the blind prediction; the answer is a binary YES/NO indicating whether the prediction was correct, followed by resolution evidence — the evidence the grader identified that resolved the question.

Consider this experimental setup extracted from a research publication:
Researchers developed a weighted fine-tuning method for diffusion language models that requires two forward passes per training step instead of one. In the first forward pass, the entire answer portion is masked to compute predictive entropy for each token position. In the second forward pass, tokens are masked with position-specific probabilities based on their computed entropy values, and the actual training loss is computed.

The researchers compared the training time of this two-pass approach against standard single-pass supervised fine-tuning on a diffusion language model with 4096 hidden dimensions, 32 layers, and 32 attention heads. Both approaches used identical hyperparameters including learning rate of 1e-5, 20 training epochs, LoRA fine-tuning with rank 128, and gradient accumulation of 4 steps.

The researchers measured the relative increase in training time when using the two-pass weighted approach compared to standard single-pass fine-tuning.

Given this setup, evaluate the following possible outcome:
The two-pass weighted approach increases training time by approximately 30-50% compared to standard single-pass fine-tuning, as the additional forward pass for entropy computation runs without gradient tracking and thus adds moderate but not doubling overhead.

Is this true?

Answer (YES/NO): NO